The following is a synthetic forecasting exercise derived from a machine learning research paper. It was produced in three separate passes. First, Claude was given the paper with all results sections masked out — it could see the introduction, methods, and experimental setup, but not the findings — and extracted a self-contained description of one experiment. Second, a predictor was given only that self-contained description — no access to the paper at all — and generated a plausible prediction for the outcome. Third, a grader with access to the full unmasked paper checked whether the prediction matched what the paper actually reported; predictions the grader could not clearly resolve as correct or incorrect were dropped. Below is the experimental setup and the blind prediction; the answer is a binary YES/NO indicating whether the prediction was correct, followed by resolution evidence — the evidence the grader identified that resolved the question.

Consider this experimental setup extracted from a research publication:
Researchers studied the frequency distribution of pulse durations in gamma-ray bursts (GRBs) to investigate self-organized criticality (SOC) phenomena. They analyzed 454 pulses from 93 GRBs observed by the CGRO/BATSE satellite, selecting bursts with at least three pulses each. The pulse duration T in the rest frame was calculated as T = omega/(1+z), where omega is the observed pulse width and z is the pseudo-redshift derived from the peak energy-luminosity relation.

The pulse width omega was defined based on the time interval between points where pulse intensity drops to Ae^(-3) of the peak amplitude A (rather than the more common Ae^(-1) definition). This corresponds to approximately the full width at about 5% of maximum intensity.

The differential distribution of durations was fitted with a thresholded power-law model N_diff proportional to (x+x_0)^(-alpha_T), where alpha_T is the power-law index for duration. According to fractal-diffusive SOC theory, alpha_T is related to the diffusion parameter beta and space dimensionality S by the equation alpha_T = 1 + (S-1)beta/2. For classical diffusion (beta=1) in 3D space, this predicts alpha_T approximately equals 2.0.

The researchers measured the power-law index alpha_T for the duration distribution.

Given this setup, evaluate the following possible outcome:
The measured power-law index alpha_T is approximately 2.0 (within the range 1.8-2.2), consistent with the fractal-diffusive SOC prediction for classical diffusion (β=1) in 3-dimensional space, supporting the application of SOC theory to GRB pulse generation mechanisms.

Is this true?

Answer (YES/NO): YES